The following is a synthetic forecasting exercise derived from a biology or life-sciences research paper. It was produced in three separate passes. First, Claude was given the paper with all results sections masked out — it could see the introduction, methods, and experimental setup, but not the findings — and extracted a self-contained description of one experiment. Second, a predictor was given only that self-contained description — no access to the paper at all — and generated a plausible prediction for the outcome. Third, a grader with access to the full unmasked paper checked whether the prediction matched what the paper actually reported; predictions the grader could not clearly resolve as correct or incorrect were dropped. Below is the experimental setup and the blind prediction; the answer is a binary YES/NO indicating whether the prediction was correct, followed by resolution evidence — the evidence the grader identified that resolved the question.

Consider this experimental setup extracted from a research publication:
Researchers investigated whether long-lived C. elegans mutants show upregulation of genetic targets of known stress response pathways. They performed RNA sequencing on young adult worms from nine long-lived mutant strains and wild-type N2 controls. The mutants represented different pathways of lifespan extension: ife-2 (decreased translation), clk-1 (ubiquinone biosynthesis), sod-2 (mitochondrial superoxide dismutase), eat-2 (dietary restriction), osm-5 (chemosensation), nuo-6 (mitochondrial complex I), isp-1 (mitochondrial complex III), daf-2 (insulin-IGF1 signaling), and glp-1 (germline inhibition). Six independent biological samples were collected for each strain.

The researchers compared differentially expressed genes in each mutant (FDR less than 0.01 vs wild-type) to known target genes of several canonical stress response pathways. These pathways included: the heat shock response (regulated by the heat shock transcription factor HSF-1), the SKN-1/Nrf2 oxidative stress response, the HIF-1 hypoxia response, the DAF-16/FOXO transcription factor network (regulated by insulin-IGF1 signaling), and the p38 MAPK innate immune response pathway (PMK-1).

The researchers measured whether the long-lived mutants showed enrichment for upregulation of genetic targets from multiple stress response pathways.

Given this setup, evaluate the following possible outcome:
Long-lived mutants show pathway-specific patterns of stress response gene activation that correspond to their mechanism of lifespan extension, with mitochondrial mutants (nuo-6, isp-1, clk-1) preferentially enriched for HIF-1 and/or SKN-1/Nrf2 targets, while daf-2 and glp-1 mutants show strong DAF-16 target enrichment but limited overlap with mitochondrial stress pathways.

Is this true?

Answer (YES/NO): NO